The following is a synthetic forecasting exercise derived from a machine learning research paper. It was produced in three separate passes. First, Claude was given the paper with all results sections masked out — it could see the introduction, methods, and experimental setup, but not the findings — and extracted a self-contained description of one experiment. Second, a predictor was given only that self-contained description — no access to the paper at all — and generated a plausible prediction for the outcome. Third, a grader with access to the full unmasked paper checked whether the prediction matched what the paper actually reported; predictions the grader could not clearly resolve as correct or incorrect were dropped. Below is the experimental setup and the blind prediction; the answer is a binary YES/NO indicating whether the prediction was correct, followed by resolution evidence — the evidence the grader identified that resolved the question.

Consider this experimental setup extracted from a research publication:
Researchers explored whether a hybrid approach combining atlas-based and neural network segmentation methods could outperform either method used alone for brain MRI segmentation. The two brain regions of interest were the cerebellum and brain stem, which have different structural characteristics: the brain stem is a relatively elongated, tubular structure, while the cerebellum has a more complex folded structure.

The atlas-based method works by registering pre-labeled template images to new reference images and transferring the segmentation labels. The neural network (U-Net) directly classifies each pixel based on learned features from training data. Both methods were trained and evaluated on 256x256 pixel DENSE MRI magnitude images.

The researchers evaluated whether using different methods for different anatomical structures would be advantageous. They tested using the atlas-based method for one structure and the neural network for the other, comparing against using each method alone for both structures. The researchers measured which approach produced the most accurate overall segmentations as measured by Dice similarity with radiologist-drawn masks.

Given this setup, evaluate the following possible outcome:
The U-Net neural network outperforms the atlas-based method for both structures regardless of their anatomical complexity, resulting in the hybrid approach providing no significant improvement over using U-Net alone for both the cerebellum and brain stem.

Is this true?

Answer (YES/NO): NO